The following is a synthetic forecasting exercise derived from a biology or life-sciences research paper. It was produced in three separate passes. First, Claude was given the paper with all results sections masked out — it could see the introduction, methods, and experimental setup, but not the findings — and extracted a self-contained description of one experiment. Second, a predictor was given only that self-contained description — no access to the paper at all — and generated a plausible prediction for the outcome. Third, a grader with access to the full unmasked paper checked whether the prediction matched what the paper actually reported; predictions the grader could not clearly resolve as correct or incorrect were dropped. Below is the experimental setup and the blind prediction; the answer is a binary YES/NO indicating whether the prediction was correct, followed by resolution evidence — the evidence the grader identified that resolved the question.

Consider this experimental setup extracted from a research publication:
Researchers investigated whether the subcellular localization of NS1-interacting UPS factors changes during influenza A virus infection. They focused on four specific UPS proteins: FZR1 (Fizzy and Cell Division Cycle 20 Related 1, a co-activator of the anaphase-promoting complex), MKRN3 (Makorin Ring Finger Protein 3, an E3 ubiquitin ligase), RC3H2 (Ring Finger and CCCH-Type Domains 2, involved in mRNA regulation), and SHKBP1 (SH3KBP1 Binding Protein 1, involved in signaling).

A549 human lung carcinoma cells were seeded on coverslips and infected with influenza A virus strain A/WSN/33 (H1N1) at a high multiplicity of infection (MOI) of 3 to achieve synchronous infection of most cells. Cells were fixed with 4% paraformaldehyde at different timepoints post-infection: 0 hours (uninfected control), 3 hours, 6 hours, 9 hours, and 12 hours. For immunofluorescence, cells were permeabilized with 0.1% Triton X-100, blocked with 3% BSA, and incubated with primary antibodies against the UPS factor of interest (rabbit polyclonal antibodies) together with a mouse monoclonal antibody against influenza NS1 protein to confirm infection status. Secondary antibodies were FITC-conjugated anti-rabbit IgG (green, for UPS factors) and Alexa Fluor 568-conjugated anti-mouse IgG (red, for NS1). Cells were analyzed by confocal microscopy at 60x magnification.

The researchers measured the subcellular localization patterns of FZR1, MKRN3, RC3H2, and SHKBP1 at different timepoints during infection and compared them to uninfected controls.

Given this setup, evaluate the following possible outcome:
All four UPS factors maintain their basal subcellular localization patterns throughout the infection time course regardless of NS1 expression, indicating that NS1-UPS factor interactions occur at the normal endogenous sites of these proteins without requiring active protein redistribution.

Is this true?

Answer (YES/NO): NO